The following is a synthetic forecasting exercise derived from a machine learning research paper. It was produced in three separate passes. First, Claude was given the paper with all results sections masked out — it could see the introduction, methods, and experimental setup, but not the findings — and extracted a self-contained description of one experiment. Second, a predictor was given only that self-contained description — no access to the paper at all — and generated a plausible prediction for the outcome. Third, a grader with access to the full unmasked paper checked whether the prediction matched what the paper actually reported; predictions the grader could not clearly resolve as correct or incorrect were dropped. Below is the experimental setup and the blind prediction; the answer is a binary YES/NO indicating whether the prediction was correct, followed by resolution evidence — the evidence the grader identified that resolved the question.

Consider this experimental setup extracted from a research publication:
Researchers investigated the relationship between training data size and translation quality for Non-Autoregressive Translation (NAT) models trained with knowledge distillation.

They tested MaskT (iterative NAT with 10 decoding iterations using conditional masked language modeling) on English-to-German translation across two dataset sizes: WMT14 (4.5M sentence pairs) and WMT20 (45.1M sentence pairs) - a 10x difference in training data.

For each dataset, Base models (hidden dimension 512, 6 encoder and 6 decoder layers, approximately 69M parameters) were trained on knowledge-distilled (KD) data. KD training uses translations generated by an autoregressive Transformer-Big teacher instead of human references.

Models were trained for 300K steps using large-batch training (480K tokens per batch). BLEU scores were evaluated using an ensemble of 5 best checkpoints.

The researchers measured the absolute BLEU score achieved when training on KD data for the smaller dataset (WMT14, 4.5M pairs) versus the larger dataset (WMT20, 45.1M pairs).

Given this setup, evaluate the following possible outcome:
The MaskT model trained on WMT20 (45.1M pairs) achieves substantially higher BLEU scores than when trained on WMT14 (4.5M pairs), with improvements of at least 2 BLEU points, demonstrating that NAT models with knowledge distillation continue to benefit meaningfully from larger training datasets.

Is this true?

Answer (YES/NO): YES